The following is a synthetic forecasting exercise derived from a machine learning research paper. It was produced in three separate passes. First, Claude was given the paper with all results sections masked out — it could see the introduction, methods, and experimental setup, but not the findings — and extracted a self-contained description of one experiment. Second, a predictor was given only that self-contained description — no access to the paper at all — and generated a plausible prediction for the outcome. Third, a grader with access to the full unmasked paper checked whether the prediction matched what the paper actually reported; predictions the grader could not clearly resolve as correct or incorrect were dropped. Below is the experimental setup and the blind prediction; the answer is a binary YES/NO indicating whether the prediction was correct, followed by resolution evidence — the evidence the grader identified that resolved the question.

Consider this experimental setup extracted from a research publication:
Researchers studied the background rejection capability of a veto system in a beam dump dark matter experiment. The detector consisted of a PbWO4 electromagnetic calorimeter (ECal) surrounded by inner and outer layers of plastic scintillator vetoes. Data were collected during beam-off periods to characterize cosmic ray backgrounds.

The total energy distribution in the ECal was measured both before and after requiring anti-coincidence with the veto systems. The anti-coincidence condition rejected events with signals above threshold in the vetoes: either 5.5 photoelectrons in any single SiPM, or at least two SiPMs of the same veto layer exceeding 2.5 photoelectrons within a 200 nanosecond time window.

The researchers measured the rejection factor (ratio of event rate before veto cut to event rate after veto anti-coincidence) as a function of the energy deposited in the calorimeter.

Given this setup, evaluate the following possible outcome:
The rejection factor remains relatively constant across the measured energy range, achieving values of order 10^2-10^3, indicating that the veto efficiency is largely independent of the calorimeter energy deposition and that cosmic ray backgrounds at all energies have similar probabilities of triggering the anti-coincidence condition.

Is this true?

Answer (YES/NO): NO